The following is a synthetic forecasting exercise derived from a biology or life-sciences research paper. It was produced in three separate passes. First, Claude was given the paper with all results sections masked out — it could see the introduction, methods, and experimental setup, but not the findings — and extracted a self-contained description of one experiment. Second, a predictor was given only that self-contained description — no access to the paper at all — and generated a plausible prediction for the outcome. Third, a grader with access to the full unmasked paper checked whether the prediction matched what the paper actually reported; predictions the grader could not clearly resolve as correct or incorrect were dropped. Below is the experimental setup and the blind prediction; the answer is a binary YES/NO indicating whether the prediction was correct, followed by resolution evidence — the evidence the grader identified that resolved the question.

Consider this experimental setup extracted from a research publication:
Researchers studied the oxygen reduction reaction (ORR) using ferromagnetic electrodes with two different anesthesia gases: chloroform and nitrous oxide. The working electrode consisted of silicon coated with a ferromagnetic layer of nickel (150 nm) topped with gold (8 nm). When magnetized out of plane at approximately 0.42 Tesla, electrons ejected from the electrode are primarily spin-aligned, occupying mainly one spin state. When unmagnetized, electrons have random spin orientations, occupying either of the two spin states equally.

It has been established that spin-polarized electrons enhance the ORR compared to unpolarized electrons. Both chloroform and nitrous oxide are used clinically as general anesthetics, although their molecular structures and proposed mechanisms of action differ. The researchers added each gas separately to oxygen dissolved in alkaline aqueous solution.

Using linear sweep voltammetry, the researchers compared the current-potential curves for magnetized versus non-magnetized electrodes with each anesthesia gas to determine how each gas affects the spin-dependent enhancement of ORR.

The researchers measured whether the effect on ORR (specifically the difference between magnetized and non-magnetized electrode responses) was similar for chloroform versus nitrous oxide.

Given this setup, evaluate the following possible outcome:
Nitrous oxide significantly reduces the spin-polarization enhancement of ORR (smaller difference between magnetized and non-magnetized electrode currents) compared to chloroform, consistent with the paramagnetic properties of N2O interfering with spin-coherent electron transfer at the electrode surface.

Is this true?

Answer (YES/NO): NO